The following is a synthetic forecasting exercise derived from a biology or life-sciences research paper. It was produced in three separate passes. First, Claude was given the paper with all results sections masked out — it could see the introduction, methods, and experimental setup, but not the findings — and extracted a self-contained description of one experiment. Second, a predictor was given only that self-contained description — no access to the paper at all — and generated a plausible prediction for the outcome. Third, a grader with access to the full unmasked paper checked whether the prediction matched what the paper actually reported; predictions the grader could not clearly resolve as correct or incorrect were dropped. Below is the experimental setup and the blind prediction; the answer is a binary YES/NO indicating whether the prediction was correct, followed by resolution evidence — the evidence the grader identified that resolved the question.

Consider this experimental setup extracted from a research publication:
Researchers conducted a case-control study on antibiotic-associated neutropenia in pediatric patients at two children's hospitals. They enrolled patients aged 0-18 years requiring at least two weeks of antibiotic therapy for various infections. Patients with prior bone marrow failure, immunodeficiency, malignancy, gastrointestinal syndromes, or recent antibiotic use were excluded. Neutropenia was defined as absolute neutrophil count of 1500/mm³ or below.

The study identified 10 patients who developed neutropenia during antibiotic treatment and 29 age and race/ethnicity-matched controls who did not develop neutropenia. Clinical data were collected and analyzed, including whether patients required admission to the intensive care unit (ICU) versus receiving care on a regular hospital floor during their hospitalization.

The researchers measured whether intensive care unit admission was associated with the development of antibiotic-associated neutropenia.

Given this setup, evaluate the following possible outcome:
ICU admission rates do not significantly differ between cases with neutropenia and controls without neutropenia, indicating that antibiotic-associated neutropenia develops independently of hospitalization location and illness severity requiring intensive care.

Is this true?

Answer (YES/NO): NO